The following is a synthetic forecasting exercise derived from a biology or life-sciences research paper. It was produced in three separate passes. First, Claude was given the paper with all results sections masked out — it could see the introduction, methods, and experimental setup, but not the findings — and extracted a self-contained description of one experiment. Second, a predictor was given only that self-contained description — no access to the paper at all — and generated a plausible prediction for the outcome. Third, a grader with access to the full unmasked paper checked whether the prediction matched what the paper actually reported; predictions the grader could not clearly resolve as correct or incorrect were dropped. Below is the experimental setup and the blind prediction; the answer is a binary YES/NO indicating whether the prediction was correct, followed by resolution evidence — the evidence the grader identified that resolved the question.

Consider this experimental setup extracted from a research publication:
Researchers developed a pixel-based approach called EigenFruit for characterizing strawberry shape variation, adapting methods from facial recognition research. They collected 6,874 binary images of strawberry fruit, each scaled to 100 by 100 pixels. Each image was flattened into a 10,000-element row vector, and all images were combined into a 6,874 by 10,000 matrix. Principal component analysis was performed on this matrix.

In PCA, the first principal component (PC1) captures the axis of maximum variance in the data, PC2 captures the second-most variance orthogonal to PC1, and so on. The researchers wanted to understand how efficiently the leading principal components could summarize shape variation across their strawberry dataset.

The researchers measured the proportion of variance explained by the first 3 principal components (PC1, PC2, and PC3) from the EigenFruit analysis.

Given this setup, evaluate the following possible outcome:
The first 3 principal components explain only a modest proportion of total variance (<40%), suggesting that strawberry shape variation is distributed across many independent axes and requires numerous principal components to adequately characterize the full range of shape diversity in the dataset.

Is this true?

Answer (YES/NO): NO